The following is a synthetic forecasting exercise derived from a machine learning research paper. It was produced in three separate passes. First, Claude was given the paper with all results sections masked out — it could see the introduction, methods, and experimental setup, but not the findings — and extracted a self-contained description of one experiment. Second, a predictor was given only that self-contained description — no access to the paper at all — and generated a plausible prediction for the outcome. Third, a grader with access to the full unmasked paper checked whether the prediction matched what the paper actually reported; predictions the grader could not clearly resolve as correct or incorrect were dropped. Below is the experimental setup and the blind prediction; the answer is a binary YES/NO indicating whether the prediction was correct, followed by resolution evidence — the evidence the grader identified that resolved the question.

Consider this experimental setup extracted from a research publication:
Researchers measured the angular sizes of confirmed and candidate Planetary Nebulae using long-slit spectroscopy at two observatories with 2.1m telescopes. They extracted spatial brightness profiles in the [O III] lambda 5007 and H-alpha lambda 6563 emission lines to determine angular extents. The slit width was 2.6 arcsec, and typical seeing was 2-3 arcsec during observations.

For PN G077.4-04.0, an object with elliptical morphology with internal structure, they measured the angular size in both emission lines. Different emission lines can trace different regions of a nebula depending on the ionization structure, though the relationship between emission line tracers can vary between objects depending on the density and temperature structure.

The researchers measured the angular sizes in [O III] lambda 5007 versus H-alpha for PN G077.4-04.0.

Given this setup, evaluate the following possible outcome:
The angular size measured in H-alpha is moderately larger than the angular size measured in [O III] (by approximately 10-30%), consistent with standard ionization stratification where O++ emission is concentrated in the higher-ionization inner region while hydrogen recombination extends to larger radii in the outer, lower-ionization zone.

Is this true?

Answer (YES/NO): NO